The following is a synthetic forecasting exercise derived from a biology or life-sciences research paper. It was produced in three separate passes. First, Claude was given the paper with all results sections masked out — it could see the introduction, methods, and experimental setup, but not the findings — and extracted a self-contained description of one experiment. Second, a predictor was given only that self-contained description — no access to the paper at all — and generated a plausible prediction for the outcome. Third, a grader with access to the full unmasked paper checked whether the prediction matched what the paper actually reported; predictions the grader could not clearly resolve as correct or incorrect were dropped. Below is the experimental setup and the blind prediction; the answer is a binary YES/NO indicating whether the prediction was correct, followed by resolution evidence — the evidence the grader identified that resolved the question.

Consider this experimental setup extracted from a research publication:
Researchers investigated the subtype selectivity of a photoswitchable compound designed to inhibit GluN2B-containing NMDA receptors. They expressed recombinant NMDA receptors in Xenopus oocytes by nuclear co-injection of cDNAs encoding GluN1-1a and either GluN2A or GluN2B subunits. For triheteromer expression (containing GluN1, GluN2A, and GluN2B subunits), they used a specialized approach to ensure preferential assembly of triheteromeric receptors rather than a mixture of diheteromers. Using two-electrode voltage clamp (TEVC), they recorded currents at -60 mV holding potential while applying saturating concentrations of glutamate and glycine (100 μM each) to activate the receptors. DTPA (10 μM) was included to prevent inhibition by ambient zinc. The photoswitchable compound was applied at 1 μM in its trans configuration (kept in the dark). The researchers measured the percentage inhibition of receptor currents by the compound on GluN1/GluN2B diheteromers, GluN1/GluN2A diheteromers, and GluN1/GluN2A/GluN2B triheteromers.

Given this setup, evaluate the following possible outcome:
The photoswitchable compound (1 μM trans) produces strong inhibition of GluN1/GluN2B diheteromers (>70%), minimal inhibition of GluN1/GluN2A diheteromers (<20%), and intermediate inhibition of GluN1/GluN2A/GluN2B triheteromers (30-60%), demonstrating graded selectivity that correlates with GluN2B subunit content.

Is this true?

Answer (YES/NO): NO